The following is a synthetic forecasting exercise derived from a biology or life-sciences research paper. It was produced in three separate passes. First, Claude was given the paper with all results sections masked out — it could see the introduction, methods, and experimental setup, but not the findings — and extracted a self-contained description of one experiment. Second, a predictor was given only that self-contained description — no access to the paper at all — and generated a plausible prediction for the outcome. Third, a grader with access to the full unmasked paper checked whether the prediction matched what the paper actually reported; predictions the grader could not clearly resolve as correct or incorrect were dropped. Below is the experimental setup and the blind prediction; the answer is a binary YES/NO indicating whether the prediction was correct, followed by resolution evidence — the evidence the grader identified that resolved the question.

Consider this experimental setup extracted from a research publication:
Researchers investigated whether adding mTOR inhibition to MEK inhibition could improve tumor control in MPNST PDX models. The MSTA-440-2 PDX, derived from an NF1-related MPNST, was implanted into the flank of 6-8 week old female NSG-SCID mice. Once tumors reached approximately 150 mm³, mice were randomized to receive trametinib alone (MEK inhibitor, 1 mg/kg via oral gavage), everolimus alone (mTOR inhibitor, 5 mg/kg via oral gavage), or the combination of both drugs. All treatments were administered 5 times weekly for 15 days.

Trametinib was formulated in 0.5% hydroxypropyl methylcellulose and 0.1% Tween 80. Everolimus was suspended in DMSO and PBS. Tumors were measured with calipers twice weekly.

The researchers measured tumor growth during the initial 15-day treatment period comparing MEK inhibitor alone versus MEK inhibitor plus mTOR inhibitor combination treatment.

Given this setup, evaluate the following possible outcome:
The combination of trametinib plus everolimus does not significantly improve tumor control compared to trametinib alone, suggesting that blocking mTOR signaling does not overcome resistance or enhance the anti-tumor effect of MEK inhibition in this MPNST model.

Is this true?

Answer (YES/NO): NO